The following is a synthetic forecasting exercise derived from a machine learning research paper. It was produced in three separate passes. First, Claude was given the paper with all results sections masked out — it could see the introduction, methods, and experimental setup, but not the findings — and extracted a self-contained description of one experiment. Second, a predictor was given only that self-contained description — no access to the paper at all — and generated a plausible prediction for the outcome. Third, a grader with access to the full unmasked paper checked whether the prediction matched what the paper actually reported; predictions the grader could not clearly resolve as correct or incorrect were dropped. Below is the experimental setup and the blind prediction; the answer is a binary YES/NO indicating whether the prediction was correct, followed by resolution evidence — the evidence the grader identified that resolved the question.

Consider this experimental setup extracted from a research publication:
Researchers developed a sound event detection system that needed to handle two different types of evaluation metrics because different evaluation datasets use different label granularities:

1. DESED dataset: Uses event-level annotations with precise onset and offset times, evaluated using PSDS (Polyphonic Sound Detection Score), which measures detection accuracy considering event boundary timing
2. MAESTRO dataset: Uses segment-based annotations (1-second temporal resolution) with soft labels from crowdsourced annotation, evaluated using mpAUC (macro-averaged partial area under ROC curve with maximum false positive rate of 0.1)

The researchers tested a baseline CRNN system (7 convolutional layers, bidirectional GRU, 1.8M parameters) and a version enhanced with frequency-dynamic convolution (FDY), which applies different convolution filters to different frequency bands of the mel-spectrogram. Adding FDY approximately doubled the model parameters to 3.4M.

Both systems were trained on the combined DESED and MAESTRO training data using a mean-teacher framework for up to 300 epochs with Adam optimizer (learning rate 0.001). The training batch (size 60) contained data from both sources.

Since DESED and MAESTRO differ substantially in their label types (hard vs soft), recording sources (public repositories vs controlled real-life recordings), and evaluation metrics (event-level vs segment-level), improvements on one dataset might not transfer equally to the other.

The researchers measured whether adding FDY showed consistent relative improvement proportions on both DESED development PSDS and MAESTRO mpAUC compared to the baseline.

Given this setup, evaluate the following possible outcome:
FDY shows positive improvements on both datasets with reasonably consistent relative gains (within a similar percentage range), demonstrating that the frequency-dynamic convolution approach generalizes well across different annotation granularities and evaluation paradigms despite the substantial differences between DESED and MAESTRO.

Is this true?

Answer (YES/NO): NO